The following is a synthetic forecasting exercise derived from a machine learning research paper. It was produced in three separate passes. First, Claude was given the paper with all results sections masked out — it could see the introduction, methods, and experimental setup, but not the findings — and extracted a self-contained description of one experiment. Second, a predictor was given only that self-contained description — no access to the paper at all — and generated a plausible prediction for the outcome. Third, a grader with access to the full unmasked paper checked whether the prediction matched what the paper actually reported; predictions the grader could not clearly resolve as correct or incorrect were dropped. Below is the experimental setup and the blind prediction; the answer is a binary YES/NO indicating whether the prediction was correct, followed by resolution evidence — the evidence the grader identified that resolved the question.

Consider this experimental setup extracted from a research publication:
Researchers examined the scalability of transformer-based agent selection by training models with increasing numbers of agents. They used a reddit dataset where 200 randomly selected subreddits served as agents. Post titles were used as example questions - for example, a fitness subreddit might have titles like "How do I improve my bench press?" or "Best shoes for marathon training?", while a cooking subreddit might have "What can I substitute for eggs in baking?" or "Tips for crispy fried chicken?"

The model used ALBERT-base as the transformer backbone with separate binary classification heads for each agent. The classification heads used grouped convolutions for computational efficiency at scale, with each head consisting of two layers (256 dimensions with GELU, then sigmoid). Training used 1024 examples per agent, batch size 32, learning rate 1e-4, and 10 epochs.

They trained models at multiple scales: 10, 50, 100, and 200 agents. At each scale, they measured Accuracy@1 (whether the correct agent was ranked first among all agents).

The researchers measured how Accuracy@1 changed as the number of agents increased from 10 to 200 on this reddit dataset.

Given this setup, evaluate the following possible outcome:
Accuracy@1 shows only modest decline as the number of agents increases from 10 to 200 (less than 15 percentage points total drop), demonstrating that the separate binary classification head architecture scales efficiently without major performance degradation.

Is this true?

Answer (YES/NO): NO